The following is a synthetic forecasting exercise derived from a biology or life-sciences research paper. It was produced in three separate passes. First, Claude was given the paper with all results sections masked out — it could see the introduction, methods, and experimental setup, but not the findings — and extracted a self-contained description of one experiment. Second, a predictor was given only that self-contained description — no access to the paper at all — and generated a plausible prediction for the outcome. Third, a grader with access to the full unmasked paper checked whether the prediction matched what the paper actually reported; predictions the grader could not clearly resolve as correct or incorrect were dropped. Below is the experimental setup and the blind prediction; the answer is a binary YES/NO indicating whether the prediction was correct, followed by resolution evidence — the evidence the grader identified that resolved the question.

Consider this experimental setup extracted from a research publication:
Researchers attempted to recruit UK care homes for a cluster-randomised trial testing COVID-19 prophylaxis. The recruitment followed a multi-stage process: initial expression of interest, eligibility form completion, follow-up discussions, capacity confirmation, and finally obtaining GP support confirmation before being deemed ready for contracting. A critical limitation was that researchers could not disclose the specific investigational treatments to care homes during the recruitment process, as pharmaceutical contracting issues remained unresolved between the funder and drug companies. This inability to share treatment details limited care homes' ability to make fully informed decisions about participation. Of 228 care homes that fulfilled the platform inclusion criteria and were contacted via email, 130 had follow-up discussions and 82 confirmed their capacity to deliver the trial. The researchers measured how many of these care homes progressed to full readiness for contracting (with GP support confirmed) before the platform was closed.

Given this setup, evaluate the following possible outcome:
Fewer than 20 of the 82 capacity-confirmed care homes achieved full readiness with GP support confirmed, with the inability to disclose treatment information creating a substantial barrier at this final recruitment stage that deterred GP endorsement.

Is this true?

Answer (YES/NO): YES